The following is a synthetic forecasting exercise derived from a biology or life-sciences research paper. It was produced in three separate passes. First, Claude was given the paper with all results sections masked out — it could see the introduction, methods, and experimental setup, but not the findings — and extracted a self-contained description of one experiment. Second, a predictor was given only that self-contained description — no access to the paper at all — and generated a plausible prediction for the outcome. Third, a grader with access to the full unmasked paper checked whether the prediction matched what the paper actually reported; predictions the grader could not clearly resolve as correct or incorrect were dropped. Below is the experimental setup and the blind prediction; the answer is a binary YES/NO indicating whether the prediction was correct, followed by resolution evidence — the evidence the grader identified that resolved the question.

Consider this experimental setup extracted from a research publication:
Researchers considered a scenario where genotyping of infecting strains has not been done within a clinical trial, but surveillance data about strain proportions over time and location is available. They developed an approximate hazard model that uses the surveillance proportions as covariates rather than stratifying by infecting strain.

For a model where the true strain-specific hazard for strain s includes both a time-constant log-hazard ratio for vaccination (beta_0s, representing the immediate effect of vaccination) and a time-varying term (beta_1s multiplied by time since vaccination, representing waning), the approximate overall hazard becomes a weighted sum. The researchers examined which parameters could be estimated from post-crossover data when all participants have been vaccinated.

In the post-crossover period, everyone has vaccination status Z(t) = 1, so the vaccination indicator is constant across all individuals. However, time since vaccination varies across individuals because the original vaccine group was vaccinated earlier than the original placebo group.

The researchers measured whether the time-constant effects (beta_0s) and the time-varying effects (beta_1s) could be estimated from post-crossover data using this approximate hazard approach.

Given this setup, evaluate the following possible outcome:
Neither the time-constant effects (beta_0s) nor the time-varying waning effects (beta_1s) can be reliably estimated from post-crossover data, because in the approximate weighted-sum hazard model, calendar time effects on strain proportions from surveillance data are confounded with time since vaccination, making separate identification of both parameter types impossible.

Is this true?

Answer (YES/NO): NO